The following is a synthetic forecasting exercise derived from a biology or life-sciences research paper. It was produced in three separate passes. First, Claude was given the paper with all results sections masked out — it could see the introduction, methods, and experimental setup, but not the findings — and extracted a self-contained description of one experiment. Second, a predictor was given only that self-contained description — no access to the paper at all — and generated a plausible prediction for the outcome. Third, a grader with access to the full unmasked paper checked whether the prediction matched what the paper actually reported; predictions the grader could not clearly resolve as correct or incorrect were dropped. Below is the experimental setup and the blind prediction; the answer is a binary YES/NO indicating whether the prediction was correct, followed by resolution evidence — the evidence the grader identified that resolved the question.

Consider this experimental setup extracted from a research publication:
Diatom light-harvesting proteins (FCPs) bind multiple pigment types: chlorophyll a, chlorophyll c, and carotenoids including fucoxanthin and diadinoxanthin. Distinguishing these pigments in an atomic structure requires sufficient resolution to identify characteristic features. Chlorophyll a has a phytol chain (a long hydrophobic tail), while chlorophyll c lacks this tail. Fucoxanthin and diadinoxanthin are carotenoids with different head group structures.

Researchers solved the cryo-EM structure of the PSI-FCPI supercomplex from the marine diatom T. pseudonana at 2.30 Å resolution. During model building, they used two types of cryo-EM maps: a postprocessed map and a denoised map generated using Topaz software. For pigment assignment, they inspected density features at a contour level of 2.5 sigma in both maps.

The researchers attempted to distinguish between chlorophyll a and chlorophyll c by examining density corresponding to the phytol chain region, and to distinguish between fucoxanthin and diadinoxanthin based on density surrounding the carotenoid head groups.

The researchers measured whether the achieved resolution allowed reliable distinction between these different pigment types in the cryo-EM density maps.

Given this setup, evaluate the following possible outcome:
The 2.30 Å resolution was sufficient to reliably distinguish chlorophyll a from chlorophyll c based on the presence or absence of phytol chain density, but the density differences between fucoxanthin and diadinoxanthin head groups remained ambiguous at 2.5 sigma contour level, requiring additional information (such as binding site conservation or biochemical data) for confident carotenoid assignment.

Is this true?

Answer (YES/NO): NO